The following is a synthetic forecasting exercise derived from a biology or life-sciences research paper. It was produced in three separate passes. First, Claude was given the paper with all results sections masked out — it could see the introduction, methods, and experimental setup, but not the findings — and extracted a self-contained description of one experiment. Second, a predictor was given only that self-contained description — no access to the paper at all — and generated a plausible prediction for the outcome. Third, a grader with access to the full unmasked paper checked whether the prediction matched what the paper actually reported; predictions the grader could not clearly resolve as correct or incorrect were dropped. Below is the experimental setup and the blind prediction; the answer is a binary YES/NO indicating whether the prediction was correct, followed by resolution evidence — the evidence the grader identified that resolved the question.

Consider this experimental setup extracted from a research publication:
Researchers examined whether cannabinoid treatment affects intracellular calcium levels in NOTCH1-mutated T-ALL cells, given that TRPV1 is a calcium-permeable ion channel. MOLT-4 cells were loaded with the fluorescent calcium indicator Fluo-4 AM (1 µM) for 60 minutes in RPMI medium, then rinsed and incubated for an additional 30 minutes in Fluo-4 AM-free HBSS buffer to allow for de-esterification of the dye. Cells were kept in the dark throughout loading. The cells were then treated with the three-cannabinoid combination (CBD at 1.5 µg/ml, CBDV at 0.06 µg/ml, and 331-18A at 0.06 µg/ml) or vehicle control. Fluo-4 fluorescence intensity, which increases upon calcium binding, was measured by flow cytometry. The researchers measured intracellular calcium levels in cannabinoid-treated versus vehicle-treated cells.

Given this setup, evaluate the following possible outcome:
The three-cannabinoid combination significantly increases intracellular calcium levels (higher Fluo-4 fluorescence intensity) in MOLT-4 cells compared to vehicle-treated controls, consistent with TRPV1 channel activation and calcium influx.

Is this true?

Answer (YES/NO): YES